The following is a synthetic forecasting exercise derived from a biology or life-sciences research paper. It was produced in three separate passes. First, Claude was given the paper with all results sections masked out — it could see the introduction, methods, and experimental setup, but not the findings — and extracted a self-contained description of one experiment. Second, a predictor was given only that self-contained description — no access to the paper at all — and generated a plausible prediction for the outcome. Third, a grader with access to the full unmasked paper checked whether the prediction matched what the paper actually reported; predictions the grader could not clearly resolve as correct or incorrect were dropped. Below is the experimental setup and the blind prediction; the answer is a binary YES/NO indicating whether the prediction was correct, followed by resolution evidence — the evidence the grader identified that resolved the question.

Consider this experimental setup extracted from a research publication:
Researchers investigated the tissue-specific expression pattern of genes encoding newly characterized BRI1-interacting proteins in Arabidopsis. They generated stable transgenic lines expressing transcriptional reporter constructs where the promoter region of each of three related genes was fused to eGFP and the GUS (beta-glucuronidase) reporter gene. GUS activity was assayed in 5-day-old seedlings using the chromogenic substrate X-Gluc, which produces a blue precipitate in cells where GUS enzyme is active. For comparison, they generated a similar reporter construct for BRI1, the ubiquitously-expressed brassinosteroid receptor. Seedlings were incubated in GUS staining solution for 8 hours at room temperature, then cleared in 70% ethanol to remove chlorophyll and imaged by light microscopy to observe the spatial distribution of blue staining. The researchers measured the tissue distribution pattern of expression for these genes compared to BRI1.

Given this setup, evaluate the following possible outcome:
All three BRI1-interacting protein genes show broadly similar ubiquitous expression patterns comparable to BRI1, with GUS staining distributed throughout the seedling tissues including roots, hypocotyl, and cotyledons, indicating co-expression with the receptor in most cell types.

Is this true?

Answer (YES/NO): YES